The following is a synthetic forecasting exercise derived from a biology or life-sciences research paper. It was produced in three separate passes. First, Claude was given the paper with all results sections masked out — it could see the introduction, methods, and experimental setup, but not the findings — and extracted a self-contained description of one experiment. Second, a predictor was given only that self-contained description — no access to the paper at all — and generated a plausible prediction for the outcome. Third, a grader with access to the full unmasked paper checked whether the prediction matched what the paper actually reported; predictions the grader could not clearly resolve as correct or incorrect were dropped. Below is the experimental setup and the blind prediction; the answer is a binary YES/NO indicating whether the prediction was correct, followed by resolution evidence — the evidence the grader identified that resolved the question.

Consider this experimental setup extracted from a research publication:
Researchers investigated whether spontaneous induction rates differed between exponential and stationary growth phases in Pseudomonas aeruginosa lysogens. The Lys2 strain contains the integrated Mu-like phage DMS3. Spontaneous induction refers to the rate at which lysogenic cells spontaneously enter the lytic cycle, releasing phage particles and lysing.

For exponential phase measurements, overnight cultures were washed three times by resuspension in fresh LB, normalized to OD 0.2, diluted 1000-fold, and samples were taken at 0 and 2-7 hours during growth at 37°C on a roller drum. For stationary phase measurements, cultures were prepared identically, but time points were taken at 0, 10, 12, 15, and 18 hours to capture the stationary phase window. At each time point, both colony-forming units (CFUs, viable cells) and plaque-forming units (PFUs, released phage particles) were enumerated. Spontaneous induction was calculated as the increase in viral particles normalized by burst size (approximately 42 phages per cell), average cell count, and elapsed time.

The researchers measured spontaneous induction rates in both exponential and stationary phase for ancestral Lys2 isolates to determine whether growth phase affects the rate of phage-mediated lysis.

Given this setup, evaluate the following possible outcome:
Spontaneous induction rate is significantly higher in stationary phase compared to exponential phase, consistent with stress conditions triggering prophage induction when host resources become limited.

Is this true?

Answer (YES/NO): NO